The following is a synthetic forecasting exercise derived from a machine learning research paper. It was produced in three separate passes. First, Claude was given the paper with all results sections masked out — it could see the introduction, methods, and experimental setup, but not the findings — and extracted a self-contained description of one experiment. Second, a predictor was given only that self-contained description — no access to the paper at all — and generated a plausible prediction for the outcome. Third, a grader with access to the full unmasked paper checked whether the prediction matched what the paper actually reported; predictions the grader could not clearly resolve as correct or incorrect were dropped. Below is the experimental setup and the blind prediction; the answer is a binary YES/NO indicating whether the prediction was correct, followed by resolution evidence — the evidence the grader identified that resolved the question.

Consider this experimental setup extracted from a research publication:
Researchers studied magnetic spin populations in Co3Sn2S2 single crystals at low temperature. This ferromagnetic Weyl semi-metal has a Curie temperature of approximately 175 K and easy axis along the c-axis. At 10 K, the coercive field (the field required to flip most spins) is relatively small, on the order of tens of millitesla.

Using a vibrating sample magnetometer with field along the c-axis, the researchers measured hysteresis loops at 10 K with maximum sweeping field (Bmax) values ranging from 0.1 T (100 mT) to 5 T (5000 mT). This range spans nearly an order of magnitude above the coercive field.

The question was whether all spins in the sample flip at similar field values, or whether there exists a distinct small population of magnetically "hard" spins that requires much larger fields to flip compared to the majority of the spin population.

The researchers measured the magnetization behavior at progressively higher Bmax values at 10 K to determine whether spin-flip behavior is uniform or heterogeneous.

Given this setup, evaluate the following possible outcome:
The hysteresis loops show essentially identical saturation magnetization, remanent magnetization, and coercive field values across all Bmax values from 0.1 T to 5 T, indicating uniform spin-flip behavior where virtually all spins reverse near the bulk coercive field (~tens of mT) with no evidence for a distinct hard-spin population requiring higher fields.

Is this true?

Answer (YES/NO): NO